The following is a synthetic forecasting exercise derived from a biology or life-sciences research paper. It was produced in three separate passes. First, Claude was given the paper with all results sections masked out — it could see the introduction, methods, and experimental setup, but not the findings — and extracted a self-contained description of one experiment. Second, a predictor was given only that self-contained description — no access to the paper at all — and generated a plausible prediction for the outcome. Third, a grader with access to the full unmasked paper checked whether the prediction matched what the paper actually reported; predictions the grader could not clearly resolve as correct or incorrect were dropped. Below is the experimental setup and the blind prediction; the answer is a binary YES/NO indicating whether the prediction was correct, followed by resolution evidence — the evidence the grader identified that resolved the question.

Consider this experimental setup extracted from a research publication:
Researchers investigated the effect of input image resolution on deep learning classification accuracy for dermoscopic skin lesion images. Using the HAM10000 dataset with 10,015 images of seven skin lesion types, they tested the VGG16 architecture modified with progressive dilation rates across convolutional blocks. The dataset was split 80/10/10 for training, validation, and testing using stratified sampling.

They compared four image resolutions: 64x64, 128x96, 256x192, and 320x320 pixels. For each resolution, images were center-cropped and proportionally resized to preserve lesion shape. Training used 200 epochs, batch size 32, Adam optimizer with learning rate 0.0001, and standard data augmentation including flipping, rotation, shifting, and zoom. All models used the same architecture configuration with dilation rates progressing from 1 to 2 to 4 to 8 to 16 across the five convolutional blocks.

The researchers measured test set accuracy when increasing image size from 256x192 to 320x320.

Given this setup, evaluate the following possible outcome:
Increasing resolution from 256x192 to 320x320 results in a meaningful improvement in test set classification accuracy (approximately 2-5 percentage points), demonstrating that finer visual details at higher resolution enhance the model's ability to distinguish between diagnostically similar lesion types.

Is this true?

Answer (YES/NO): NO